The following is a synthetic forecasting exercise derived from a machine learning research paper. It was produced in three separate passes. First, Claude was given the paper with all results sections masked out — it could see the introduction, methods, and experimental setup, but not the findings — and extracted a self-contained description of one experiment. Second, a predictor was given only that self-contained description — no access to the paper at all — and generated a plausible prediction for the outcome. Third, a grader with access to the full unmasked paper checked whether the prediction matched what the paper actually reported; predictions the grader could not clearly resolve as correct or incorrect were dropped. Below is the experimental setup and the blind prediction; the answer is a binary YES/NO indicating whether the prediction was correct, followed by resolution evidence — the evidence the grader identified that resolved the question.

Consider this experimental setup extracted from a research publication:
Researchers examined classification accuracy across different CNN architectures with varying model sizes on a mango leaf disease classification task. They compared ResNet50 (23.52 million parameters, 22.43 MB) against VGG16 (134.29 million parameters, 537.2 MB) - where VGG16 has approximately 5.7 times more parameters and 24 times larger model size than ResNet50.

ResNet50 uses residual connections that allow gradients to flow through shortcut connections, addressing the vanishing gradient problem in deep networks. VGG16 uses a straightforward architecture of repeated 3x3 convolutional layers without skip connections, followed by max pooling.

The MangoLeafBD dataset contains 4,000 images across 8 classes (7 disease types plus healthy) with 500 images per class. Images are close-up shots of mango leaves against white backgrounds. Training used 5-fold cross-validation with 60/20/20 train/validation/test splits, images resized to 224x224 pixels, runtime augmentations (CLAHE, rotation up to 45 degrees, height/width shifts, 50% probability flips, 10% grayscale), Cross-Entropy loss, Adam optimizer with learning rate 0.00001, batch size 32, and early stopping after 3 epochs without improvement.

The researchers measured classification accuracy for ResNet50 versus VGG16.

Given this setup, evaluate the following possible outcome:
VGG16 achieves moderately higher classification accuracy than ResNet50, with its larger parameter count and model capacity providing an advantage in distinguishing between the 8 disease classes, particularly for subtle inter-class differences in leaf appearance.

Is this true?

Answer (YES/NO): NO